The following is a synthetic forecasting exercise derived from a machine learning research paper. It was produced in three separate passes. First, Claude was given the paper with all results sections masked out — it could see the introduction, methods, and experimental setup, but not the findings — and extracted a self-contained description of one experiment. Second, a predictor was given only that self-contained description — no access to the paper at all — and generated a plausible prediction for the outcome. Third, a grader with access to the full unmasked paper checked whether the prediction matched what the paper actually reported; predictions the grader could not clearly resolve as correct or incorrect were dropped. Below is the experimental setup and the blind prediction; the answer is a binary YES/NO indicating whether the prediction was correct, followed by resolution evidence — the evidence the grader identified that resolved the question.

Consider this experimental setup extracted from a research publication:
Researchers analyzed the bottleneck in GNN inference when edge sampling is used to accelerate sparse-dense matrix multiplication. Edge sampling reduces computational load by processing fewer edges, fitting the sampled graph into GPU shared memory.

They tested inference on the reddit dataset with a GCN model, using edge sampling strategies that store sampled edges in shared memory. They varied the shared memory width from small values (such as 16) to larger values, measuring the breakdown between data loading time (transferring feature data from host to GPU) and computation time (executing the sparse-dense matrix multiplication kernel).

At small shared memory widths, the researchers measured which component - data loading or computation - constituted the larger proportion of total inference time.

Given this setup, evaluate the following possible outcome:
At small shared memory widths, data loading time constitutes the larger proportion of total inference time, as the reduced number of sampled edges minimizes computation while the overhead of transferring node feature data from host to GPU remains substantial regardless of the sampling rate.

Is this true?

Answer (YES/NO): YES